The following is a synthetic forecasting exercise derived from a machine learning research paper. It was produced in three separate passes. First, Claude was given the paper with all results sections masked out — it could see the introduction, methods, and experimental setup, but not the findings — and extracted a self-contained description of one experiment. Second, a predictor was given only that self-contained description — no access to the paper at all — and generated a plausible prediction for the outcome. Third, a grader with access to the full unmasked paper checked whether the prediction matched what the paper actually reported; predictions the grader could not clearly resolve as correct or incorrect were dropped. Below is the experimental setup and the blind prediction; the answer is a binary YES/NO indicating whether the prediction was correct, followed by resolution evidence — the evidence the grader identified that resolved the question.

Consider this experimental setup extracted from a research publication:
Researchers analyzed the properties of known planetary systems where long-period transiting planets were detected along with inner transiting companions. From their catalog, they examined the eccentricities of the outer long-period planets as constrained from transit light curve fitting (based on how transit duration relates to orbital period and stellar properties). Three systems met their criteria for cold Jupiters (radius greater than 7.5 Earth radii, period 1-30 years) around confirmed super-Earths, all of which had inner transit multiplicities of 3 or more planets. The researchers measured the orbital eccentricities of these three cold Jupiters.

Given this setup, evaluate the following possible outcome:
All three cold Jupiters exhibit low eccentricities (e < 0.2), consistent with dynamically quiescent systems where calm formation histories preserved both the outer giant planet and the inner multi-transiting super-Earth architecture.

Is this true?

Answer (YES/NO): YES